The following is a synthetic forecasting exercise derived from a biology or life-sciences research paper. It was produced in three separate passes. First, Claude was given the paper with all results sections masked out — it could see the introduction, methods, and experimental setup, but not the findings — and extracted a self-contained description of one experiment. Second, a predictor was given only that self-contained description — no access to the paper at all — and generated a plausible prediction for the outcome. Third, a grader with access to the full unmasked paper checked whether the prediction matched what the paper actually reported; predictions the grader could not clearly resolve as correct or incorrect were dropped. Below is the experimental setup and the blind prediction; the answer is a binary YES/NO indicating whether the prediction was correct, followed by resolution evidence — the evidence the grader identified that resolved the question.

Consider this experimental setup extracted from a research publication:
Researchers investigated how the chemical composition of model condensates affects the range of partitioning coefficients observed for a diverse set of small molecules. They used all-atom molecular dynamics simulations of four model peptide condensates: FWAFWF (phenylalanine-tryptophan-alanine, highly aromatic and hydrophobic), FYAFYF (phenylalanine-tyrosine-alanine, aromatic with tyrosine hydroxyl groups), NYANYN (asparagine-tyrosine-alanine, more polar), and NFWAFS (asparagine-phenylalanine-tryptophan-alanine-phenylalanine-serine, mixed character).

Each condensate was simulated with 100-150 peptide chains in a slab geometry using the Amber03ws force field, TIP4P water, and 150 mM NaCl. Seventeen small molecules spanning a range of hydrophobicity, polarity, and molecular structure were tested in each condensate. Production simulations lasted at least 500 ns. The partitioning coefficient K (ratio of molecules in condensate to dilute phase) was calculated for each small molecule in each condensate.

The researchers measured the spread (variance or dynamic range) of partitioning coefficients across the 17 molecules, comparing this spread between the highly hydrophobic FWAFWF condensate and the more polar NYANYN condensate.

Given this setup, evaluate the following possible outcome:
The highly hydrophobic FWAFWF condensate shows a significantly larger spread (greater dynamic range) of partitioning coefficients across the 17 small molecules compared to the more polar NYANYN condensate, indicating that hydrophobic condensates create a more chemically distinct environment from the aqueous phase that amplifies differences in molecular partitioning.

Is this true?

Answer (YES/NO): YES